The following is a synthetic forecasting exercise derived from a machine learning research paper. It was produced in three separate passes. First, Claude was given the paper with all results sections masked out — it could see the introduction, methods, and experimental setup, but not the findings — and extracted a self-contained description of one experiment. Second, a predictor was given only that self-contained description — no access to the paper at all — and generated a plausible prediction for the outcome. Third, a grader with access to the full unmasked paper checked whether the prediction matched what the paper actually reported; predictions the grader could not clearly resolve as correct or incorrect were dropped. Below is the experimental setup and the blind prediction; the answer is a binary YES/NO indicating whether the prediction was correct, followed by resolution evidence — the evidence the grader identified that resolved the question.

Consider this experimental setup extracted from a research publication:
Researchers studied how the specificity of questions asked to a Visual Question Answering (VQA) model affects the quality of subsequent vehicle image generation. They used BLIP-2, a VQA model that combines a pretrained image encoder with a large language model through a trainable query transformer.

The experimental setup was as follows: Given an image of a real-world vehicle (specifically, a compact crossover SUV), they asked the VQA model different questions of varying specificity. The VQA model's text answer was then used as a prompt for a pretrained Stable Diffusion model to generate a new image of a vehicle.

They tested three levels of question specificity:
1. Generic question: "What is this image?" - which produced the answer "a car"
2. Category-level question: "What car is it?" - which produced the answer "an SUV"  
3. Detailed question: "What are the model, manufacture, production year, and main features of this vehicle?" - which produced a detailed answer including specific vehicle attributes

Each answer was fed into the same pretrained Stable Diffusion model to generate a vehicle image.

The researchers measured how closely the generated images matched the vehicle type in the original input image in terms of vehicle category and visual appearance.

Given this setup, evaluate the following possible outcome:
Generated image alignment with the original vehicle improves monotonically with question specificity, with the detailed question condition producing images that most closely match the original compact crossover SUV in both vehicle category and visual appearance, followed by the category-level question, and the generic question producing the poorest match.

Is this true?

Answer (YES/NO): YES